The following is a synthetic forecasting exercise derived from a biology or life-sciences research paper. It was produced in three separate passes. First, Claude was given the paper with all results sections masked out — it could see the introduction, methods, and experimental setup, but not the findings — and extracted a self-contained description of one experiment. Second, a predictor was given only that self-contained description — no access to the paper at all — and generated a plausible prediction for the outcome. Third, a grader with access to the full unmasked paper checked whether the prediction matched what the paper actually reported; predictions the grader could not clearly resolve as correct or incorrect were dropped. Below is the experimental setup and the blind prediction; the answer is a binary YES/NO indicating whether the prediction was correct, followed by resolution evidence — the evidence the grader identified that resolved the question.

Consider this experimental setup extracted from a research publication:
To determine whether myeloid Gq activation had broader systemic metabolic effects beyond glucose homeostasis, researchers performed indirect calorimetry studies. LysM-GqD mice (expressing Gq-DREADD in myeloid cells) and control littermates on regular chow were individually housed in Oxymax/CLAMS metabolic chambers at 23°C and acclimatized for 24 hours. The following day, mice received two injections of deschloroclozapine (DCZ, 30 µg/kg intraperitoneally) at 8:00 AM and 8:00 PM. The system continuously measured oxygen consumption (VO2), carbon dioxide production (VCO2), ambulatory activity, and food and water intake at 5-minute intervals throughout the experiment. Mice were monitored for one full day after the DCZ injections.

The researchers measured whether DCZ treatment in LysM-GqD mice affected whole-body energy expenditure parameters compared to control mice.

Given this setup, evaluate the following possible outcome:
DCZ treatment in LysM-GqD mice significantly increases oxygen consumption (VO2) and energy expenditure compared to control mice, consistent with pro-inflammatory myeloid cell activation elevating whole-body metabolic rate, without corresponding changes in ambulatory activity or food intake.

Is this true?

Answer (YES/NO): NO